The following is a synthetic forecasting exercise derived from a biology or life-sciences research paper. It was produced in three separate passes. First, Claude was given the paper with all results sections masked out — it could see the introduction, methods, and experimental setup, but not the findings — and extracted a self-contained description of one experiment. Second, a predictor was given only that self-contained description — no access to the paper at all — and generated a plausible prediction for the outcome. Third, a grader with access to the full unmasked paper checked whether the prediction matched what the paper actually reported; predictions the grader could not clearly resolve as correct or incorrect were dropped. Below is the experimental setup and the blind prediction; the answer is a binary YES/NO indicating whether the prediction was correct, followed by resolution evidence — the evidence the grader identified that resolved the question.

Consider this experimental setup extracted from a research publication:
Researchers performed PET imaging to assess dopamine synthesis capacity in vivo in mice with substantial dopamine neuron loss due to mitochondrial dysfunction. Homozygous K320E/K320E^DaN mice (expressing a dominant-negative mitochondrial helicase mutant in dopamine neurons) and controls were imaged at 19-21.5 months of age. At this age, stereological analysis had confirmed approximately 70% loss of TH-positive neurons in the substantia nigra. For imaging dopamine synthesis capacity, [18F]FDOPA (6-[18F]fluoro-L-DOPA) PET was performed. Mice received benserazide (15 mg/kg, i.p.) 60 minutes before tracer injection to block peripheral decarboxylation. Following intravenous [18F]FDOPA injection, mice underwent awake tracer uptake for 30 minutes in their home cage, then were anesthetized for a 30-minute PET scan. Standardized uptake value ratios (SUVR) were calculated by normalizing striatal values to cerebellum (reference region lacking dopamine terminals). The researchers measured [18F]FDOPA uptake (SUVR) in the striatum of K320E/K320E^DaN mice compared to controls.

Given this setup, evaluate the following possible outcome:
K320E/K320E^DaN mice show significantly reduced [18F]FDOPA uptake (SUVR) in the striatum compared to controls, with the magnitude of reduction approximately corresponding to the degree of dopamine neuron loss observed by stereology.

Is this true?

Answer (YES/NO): NO